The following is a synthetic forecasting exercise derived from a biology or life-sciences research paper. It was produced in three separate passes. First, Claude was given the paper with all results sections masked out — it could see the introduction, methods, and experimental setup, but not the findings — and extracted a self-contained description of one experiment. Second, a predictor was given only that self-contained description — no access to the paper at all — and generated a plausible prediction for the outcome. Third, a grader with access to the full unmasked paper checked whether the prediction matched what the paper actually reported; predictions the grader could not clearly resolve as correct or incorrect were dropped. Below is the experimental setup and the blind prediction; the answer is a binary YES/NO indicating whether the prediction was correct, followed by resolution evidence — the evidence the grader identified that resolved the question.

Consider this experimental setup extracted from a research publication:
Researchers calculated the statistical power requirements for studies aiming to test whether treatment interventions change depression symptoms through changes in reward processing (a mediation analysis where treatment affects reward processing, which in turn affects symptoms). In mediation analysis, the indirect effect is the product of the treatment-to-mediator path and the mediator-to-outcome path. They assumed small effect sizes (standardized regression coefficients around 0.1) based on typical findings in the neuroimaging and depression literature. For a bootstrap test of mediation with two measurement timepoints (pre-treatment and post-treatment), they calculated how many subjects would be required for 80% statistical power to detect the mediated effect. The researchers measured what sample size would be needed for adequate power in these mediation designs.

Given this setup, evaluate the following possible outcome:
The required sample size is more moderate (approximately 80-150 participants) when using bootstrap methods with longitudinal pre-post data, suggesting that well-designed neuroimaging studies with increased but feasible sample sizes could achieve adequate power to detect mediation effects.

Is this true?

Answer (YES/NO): NO